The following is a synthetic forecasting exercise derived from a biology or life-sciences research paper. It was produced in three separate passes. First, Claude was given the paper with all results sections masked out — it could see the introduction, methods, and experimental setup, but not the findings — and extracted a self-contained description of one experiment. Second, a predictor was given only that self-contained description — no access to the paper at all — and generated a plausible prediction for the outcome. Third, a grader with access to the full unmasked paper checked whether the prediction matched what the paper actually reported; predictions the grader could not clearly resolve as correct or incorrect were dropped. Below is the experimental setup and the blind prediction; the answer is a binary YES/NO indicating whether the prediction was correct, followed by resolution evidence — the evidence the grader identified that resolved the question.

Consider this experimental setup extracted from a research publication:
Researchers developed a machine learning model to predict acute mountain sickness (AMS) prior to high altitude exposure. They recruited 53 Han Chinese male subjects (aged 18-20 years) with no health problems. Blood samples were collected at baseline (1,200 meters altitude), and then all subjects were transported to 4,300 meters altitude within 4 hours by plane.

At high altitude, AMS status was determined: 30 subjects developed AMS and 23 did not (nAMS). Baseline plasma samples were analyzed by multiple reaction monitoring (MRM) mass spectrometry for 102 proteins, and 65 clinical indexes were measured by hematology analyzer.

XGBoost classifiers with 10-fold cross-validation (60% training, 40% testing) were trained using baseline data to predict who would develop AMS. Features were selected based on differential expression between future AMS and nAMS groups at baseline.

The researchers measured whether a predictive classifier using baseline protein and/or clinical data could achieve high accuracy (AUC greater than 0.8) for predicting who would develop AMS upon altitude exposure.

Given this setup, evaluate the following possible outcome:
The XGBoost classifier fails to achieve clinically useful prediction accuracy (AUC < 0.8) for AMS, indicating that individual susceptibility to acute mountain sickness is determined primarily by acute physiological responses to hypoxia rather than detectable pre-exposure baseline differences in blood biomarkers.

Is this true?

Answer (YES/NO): NO